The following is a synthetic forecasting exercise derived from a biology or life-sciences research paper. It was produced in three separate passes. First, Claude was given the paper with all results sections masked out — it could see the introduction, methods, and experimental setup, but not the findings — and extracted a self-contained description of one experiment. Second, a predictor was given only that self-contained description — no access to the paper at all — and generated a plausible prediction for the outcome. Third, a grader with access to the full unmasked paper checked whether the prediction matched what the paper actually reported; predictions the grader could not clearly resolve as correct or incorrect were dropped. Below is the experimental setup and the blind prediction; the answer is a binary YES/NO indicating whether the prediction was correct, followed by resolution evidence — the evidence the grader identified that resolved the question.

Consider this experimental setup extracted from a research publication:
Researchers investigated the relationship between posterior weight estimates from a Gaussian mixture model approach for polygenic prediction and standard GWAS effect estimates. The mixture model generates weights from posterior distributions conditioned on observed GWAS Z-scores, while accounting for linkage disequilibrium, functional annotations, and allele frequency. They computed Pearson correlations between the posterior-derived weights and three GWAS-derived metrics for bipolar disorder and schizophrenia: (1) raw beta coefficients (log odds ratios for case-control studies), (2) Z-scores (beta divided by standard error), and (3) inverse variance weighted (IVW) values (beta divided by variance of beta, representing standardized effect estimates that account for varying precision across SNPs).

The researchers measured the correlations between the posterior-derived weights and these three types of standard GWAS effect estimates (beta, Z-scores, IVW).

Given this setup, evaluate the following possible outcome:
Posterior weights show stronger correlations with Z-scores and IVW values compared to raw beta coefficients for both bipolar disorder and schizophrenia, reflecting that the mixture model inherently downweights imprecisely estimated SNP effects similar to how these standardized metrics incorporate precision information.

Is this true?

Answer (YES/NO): YES